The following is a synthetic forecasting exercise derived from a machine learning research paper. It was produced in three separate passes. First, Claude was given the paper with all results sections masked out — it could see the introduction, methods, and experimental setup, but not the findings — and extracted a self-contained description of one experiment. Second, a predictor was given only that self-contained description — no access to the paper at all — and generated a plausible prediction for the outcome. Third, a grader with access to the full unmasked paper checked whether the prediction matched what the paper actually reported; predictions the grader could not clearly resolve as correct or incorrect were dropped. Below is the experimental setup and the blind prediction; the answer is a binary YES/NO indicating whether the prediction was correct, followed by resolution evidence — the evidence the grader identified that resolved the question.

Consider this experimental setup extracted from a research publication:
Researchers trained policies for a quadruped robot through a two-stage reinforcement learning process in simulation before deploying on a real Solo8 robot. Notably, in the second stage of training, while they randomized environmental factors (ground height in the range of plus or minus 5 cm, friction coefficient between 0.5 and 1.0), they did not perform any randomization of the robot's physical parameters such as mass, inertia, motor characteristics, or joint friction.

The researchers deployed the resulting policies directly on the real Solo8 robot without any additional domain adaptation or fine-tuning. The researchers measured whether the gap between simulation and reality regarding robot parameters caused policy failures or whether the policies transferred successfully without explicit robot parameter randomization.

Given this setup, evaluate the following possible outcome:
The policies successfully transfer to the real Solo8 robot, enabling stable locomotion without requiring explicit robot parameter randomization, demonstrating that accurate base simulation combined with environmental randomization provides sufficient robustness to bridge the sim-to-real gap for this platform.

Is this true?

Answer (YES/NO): YES